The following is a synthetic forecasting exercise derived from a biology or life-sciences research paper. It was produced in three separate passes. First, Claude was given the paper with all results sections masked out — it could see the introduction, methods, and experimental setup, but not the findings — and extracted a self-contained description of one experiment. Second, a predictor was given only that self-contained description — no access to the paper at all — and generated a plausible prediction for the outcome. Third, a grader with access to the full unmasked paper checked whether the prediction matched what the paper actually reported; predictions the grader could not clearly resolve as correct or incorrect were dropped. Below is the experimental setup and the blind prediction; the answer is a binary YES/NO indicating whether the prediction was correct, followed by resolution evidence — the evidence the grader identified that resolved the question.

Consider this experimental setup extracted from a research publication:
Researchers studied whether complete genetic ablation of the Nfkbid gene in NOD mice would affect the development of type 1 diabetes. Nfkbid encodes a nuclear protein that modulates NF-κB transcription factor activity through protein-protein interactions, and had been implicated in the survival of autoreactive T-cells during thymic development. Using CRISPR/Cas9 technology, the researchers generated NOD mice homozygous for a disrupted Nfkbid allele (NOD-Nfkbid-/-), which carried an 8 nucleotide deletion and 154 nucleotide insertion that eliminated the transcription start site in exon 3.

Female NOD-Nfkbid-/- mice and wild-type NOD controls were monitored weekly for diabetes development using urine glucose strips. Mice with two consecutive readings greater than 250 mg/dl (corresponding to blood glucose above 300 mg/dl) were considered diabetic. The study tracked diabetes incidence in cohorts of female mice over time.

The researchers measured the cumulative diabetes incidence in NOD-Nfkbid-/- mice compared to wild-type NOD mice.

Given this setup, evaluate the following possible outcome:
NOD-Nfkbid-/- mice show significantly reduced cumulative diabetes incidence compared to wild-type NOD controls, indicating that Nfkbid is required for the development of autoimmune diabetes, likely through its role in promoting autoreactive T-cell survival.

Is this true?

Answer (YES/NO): NO